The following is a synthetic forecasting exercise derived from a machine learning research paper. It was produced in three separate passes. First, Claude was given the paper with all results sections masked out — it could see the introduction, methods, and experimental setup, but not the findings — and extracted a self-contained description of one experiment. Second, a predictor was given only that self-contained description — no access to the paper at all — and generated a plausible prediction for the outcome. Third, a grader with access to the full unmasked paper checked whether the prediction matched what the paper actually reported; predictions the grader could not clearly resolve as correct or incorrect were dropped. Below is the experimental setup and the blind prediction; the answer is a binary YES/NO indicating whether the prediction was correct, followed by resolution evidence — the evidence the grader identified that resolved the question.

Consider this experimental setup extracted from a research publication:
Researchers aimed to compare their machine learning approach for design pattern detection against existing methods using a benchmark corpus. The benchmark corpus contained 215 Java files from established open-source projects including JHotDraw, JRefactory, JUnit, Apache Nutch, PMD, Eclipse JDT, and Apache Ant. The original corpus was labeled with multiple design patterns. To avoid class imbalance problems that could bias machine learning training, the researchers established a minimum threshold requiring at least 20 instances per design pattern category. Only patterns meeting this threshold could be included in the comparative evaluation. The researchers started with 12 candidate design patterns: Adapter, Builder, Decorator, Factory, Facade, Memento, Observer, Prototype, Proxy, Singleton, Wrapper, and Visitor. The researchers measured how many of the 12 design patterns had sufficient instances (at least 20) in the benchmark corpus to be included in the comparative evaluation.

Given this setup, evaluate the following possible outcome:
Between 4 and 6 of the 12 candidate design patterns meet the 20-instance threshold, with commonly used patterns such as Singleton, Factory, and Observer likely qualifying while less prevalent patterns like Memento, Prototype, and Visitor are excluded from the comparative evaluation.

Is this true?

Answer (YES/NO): NO